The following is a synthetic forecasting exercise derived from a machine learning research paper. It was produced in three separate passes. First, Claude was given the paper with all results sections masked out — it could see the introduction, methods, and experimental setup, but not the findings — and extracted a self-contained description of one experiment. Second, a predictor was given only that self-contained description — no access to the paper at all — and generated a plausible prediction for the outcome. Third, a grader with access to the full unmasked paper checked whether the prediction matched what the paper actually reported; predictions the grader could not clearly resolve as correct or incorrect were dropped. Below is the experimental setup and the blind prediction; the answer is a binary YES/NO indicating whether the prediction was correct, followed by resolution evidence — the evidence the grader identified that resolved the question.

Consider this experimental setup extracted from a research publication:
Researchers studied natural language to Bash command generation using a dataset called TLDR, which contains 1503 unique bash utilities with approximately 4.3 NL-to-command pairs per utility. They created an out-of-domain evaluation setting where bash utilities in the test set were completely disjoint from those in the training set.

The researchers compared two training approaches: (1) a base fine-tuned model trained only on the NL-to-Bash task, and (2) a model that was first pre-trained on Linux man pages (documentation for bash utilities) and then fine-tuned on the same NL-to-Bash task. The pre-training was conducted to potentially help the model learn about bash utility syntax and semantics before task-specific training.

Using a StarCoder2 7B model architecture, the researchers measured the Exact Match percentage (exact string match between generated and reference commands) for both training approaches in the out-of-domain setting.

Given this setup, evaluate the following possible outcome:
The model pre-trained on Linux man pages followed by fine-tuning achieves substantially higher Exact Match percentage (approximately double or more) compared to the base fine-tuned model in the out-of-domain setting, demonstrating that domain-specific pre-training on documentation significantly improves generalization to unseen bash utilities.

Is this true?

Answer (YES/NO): NO